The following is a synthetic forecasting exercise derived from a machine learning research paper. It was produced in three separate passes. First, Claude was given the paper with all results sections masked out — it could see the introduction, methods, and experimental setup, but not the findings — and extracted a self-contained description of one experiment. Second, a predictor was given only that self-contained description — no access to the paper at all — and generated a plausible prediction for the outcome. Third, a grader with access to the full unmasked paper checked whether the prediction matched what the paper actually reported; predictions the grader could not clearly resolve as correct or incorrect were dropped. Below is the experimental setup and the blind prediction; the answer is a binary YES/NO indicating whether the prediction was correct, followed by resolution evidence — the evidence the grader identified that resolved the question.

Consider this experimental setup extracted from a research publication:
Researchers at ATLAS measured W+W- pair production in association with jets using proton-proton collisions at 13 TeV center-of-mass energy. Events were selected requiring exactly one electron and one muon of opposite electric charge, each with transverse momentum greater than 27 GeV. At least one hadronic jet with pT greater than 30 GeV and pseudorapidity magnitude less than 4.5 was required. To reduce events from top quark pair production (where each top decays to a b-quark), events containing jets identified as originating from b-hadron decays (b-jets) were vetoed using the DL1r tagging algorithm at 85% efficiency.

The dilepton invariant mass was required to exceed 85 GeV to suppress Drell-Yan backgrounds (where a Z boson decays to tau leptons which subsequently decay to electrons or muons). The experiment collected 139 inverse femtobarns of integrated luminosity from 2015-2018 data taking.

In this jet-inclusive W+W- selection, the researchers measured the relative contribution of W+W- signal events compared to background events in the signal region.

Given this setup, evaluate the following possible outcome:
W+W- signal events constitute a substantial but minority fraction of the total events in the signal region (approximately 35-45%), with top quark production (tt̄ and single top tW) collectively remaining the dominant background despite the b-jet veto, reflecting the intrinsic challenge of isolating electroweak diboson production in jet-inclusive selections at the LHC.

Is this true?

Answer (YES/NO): NO